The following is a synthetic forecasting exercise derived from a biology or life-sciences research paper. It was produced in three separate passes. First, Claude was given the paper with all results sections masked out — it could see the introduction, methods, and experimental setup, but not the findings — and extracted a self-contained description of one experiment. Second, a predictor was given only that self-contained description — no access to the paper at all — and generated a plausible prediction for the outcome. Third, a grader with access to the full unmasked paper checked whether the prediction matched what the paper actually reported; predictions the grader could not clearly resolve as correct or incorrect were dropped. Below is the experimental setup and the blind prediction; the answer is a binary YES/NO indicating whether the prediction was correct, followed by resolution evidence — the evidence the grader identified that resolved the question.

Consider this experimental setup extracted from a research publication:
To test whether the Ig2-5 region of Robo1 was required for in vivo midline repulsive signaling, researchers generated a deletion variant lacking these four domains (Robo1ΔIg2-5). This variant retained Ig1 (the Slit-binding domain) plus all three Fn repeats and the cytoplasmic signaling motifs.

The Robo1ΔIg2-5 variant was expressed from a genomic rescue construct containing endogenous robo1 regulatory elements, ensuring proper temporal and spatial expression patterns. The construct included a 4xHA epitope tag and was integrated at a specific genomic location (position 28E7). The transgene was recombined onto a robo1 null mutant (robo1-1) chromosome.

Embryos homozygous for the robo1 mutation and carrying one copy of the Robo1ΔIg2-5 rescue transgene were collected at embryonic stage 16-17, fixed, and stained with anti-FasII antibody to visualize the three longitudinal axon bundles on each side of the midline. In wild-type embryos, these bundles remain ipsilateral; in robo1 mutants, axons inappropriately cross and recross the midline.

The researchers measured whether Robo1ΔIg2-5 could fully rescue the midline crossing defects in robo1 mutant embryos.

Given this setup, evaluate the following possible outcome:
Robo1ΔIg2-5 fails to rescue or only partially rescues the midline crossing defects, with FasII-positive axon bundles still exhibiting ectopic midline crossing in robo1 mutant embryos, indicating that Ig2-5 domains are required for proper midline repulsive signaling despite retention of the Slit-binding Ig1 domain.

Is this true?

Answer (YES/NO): NO